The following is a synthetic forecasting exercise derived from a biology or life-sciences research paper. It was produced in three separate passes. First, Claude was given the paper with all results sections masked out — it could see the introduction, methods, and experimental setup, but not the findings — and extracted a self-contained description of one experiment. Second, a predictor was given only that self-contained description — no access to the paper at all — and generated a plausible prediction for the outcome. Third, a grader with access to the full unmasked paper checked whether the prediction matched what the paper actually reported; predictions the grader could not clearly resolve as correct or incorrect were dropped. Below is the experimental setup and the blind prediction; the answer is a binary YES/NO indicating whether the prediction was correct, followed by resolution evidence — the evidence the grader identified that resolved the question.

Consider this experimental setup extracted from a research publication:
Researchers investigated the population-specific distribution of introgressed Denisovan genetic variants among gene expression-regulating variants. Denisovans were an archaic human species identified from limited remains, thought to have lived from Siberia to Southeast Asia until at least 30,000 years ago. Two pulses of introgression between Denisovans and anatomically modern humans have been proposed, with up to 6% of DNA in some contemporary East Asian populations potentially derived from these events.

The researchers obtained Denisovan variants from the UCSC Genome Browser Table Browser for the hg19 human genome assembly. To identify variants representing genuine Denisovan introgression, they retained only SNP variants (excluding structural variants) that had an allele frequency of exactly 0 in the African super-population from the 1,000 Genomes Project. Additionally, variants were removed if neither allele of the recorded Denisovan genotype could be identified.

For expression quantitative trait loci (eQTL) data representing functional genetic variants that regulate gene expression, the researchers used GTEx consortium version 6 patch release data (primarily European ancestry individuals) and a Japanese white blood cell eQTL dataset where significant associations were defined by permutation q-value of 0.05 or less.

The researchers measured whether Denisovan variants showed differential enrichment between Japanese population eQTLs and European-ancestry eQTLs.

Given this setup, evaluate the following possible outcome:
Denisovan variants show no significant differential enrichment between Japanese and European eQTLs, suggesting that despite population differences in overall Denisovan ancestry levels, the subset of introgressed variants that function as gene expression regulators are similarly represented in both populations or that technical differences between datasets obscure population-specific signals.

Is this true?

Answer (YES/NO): NO